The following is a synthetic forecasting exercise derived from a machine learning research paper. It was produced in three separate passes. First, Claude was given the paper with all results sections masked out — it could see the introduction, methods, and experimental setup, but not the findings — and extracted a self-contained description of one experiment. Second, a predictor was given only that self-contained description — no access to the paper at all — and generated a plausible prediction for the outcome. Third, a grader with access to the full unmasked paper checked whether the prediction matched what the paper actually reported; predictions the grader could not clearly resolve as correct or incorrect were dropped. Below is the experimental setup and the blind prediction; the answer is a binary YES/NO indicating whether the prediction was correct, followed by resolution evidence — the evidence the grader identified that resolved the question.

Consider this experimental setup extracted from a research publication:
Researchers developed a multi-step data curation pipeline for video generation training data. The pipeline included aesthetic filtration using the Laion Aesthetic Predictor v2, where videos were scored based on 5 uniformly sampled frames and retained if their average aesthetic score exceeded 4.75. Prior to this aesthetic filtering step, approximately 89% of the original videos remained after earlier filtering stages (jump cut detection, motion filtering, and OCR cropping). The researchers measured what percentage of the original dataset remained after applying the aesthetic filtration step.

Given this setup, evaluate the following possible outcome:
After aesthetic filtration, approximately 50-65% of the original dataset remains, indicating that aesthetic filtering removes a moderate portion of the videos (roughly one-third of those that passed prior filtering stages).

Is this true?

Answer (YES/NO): NO